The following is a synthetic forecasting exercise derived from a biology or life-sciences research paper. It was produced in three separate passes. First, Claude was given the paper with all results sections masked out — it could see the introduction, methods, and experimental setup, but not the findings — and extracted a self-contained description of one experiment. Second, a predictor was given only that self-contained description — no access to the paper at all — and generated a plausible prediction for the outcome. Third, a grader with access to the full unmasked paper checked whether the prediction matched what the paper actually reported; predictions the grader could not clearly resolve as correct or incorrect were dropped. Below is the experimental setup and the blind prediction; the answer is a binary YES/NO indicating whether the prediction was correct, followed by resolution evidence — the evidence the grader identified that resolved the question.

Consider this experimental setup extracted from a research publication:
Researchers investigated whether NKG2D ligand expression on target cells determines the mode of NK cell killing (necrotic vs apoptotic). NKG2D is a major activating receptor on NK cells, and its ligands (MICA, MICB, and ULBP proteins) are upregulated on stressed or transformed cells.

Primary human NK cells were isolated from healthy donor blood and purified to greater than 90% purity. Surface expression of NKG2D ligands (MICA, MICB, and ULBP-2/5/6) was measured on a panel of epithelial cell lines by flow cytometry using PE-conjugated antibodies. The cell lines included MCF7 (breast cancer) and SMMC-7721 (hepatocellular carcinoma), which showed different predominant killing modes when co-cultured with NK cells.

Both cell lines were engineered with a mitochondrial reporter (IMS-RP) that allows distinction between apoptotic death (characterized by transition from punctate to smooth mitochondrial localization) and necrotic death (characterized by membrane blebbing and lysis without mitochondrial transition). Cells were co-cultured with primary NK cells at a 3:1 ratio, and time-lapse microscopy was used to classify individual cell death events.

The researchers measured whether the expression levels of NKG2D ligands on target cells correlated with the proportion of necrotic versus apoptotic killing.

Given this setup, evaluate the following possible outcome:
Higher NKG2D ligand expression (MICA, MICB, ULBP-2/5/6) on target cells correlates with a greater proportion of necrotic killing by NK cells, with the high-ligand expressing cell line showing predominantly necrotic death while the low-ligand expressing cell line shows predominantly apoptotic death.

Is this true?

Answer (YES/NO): NO